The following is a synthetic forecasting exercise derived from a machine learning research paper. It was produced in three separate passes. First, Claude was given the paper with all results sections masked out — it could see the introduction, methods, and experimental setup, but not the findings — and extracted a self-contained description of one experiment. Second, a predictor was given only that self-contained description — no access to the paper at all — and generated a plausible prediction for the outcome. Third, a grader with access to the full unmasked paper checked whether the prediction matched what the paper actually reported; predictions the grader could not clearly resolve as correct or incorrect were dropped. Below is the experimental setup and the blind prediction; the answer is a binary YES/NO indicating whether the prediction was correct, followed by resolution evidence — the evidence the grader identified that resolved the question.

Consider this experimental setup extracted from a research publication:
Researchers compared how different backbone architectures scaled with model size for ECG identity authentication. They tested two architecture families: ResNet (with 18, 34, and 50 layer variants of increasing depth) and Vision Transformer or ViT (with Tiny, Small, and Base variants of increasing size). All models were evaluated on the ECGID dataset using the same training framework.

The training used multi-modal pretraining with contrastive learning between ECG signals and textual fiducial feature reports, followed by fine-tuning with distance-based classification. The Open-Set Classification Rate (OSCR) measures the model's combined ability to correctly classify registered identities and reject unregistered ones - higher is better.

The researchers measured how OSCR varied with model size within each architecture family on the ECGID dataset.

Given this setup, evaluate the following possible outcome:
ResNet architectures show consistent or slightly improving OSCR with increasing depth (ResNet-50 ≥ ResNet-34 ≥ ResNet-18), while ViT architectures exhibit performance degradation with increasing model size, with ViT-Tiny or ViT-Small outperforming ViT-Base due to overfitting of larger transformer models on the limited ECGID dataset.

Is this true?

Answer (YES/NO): NO